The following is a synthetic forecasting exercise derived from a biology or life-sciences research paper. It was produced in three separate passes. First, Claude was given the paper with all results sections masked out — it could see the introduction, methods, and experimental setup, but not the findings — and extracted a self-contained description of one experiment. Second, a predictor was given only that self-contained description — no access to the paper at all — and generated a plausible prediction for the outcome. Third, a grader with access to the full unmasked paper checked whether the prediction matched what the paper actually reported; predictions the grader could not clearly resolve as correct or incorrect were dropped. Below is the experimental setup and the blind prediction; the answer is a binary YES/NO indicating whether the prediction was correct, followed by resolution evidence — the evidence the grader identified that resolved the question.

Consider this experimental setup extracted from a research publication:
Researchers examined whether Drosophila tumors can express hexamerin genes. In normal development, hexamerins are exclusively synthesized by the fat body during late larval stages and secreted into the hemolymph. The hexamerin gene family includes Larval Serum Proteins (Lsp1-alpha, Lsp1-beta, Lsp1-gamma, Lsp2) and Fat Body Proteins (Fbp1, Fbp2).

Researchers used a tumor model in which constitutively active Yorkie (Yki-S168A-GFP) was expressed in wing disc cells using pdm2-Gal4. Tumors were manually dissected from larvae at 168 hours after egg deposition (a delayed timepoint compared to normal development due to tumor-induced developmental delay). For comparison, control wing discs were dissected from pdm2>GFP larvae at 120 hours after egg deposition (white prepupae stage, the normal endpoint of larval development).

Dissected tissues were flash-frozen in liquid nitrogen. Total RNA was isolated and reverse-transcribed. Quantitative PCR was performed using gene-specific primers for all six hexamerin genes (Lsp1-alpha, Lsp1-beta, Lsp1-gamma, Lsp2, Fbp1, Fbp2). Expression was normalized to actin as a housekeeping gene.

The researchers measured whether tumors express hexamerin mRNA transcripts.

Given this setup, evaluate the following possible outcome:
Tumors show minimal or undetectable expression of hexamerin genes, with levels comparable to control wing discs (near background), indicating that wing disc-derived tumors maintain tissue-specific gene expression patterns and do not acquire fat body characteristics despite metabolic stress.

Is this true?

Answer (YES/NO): NO